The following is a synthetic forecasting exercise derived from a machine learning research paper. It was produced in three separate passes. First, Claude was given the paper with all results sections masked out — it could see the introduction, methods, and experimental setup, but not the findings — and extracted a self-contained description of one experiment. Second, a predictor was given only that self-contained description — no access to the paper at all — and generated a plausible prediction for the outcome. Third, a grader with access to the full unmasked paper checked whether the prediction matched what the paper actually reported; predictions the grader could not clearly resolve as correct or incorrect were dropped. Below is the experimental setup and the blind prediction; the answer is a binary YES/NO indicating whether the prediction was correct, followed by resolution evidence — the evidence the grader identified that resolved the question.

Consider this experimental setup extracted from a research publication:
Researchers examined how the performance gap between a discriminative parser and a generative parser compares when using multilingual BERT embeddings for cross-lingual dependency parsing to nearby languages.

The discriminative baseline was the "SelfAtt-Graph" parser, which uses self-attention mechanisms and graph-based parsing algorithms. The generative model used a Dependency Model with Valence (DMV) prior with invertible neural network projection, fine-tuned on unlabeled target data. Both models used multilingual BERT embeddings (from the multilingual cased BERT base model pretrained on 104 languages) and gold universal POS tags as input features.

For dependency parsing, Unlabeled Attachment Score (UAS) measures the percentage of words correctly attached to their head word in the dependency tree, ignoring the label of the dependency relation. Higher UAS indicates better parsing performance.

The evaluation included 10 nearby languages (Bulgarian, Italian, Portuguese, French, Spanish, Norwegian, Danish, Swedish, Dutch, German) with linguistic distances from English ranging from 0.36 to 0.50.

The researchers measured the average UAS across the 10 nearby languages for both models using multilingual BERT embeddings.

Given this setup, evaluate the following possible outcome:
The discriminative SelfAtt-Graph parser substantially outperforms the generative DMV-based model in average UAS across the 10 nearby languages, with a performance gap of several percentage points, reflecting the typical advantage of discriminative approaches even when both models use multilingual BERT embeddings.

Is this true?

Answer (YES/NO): YES